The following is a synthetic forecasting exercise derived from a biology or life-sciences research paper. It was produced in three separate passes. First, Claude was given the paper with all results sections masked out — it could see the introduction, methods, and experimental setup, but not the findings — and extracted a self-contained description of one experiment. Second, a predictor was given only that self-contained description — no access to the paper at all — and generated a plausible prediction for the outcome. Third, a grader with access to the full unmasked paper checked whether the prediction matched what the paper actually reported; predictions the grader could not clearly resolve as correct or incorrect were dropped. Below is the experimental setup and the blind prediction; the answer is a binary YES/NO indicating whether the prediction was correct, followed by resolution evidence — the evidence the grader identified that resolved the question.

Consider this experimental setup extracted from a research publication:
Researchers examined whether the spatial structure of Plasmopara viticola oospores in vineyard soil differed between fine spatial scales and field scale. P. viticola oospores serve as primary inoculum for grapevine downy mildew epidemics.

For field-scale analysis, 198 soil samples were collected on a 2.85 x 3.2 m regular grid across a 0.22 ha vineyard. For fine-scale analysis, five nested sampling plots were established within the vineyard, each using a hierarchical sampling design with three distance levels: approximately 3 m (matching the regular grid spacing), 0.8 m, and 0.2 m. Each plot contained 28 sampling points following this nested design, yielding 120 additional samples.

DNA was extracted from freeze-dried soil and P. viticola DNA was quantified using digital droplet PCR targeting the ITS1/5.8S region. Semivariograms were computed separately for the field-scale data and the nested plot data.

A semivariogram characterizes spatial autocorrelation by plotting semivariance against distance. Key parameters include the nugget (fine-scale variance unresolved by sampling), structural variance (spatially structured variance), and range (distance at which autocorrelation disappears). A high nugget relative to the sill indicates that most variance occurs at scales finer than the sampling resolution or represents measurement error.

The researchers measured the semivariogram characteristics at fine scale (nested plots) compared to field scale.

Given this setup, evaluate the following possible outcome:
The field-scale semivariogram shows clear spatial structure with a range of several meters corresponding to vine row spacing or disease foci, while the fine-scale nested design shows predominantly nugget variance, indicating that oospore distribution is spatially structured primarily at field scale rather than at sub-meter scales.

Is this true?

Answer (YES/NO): NO